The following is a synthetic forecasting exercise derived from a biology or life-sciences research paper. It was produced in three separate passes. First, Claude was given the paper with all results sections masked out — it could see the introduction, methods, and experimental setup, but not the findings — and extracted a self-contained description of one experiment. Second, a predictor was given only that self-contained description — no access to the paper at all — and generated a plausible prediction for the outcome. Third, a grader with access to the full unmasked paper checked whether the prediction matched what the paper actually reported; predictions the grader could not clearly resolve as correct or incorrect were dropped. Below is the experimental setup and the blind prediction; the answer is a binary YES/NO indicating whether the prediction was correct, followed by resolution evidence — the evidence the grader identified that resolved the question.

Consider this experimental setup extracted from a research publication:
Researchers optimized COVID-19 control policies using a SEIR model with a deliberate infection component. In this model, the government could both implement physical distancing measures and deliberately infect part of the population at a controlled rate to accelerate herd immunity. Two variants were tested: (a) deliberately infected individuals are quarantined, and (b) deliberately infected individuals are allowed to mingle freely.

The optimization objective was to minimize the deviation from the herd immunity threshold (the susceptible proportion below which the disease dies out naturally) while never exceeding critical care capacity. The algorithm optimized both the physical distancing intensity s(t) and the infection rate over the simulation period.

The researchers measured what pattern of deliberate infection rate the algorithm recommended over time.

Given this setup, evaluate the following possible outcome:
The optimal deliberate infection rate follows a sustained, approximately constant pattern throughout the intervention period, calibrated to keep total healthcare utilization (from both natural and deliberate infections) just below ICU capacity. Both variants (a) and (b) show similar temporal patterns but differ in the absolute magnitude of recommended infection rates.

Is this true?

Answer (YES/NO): NO